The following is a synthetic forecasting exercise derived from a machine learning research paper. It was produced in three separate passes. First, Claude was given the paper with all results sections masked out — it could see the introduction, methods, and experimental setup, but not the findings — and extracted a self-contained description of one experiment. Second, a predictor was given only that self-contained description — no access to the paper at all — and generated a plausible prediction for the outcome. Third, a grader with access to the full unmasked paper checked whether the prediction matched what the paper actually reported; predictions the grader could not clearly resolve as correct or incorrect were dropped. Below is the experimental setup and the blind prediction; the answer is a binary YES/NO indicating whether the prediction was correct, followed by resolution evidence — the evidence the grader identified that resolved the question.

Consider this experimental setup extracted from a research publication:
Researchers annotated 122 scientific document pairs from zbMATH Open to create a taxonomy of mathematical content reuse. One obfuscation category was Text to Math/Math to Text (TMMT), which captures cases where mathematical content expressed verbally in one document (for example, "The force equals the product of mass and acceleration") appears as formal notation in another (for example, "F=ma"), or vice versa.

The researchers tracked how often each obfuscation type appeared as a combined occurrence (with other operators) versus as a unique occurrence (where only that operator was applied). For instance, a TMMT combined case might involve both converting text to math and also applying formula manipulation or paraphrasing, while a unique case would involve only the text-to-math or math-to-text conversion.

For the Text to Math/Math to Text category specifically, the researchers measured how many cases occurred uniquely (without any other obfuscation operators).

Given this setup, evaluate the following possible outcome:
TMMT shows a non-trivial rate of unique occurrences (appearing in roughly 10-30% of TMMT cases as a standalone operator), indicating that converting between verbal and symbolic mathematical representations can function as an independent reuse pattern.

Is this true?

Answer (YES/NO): NO